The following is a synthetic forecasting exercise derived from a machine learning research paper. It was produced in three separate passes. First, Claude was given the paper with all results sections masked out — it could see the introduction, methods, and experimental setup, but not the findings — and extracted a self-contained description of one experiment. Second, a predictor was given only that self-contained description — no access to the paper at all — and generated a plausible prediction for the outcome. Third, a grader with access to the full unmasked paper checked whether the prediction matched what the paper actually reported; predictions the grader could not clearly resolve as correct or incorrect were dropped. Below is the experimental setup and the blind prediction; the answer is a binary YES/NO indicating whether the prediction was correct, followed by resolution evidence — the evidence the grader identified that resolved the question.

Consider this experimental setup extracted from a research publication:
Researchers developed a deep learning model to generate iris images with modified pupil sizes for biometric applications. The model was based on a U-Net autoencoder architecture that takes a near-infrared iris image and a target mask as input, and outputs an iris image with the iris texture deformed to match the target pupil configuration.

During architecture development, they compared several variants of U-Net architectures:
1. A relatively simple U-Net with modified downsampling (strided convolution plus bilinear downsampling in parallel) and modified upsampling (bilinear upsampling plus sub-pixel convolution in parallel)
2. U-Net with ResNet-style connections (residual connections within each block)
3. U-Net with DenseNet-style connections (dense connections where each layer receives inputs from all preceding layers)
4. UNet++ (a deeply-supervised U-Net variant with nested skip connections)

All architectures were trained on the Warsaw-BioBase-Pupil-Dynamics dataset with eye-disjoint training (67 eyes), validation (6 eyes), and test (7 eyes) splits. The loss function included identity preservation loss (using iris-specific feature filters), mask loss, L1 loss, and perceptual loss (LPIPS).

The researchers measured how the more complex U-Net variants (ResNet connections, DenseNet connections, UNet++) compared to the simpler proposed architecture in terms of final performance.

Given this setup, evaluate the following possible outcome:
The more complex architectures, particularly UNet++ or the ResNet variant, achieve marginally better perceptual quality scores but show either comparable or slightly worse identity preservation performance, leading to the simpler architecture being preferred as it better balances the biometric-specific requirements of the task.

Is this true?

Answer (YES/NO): NO